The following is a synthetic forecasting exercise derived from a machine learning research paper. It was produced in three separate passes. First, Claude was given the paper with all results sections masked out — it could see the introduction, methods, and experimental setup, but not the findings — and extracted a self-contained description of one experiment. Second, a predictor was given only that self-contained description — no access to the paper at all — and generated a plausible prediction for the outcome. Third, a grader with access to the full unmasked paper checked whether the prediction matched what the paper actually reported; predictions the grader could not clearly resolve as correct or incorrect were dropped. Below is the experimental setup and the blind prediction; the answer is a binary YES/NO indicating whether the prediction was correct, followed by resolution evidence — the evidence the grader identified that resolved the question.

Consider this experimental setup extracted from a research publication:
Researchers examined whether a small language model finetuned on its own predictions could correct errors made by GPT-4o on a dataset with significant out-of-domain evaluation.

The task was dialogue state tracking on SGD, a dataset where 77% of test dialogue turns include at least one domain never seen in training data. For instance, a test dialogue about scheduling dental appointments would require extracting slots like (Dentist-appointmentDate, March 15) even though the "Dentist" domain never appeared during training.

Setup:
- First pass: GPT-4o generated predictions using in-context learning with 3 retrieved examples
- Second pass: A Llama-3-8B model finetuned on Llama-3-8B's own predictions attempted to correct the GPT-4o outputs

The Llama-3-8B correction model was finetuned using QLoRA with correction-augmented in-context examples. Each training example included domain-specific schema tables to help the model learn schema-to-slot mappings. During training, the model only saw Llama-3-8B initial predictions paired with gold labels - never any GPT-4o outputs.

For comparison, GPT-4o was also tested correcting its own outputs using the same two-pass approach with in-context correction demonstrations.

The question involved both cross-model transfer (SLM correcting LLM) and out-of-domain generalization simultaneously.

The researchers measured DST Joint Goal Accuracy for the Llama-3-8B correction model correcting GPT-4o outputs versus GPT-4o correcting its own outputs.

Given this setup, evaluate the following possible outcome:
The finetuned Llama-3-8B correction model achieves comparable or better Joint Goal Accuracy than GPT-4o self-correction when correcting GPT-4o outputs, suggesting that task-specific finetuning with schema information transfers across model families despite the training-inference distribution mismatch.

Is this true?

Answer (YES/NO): YES